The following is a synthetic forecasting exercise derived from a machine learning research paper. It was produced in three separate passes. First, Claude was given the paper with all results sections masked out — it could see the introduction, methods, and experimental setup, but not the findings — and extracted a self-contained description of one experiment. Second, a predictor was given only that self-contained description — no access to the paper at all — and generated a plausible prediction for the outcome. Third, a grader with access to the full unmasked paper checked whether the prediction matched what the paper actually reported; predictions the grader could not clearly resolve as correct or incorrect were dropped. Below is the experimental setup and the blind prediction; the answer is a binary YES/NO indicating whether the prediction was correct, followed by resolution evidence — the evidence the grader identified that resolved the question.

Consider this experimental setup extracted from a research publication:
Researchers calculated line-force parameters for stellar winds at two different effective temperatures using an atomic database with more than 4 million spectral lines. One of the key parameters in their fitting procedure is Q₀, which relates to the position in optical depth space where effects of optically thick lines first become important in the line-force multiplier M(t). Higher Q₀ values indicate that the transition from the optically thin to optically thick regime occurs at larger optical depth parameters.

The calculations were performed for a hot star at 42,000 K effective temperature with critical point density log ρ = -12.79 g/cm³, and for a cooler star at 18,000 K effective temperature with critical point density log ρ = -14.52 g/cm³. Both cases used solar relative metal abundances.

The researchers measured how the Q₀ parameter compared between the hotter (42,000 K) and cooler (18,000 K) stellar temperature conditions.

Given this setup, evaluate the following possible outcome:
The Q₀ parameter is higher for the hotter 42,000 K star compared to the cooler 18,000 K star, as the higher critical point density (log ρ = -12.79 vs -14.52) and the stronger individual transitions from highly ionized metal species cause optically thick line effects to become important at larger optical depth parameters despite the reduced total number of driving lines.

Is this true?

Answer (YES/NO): NO